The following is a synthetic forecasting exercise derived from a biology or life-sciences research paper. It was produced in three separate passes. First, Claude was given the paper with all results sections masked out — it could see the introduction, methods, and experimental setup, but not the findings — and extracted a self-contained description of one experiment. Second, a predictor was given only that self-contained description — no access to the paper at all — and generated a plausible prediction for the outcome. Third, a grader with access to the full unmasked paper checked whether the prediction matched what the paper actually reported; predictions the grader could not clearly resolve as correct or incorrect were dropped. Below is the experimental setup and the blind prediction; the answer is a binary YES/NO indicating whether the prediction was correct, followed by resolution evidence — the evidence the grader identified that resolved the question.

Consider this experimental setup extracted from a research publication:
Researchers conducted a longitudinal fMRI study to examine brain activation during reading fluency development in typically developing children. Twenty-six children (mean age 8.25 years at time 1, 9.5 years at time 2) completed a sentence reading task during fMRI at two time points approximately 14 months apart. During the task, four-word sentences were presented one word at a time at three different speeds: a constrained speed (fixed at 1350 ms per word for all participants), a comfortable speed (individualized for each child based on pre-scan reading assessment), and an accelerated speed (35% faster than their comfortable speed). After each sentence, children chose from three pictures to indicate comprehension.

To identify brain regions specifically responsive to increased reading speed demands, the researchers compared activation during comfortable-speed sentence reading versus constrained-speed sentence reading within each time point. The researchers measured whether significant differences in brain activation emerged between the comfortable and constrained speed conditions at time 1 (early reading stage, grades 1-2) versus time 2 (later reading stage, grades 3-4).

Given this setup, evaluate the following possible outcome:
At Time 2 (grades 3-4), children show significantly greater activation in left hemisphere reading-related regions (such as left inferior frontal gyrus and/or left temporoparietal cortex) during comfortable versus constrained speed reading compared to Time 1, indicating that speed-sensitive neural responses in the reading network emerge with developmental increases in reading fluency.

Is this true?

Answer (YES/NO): NO